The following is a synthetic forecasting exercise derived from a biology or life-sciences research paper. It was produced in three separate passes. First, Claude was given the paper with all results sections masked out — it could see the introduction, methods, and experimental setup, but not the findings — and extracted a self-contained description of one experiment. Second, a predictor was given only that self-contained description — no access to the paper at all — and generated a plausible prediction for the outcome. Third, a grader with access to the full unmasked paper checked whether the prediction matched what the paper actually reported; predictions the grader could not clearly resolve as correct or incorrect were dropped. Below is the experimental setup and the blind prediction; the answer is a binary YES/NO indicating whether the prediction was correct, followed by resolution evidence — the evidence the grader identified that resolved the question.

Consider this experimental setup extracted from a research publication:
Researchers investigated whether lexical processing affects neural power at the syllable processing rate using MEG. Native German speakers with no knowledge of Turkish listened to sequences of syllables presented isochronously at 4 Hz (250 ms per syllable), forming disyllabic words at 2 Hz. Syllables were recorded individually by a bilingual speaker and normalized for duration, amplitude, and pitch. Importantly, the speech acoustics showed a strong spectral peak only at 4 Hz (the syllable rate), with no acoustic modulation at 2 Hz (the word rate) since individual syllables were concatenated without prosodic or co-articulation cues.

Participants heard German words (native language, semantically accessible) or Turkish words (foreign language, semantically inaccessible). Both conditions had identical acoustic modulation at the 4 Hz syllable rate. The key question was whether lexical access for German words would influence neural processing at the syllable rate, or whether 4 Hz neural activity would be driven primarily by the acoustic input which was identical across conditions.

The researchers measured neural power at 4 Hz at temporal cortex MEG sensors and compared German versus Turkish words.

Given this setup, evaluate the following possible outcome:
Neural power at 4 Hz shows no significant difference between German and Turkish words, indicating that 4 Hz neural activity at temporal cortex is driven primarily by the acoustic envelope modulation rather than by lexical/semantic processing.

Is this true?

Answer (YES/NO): YES